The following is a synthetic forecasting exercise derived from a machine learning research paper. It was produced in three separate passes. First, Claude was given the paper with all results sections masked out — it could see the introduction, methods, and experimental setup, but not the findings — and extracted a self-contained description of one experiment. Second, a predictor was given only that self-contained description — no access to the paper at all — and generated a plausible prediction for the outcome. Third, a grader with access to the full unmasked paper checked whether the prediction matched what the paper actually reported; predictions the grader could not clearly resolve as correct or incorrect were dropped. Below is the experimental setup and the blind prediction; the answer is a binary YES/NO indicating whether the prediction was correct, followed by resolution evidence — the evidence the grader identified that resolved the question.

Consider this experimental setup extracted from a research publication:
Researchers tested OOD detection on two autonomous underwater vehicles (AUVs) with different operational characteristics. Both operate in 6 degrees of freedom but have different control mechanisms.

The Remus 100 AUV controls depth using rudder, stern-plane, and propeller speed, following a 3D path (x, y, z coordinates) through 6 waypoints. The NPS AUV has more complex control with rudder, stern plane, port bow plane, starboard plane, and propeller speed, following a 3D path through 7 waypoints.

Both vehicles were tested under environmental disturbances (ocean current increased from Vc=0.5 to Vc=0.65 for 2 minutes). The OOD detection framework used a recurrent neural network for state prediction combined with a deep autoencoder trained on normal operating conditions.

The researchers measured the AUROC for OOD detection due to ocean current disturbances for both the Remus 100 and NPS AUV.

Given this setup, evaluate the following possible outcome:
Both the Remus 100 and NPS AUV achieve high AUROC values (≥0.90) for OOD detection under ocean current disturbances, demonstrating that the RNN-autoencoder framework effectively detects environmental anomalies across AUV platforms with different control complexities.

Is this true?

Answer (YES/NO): YES